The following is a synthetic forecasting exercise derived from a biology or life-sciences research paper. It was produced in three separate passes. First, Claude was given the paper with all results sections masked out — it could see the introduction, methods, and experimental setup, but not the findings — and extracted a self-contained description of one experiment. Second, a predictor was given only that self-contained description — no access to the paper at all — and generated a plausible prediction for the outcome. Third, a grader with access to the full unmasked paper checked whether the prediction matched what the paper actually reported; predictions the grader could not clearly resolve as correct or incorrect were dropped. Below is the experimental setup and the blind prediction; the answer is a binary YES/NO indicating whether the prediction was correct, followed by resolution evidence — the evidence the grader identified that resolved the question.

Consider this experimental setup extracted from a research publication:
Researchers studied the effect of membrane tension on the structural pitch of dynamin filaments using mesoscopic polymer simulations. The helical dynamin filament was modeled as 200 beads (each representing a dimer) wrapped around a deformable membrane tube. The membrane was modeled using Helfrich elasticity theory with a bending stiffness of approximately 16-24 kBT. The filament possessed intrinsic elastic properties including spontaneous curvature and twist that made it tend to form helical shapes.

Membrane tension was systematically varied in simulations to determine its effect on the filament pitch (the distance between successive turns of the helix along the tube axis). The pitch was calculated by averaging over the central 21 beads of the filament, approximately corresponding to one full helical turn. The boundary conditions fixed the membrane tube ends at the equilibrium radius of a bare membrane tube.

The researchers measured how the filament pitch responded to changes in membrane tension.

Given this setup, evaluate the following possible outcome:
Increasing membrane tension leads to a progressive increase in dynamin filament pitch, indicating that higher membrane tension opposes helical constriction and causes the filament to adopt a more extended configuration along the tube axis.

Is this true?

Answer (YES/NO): YES